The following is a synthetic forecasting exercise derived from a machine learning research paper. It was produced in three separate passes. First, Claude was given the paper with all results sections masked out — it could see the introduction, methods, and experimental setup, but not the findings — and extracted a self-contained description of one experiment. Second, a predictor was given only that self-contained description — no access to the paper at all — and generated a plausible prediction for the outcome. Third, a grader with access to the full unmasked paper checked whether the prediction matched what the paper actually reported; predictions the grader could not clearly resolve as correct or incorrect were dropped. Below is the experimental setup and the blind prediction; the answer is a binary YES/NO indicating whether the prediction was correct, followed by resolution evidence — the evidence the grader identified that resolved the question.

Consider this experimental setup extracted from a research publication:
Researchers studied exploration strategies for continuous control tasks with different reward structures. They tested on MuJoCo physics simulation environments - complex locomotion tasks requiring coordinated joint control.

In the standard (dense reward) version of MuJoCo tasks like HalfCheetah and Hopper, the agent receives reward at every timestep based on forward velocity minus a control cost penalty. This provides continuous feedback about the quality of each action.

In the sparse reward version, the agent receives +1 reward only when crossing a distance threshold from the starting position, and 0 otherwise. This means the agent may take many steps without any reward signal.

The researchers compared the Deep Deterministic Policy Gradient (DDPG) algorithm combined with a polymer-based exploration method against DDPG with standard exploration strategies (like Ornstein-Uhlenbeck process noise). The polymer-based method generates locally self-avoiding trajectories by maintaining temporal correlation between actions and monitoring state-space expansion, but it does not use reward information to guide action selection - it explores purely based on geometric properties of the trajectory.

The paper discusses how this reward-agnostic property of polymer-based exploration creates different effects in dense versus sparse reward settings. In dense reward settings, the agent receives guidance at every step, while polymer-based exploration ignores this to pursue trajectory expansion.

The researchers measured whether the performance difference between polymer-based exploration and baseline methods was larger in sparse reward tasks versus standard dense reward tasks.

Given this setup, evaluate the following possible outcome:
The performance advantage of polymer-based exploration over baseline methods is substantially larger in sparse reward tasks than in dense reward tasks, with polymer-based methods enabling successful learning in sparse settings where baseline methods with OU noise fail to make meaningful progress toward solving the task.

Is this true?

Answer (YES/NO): YES